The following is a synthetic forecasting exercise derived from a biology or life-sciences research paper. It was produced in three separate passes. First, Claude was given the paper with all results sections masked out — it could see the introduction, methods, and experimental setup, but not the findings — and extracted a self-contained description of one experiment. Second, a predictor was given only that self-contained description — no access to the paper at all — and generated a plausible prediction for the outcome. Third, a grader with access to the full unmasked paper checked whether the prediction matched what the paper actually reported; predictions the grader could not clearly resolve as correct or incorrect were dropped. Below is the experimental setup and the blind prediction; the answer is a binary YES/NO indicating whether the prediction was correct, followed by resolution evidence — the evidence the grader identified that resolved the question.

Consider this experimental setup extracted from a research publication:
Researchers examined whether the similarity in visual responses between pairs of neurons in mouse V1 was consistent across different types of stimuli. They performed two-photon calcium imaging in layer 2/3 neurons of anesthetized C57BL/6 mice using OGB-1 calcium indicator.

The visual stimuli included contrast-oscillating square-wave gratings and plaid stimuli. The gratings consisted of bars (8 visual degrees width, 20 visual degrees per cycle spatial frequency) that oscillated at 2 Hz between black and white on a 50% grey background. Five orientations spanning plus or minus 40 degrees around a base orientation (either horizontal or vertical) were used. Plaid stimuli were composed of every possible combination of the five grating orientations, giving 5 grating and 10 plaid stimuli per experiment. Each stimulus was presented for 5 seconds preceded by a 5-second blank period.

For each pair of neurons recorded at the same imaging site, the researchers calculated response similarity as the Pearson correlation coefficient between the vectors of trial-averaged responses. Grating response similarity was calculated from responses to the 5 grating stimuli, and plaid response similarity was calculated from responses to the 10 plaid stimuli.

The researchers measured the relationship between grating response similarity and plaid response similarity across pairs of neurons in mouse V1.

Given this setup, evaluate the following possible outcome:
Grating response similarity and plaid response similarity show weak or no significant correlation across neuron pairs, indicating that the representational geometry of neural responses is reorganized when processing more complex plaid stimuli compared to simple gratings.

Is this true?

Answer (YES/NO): YES